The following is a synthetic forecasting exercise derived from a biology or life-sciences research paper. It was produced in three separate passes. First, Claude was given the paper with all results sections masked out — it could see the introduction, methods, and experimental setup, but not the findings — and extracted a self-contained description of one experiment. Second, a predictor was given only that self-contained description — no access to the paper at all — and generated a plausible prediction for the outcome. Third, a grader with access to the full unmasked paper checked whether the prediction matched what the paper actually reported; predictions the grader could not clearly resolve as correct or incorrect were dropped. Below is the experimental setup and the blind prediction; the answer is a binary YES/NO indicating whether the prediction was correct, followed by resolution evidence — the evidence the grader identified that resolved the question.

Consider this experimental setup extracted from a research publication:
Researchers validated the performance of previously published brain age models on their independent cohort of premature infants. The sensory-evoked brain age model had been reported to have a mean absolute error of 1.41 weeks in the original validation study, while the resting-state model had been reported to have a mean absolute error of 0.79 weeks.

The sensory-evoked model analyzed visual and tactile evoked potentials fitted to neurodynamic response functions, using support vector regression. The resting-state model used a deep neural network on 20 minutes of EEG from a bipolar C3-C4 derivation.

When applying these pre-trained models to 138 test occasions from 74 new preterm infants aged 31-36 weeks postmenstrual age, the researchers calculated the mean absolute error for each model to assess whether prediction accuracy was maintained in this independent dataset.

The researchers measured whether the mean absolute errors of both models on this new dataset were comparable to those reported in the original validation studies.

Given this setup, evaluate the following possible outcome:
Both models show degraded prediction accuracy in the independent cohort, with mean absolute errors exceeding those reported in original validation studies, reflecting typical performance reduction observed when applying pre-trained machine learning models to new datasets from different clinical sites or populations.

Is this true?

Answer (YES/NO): NO